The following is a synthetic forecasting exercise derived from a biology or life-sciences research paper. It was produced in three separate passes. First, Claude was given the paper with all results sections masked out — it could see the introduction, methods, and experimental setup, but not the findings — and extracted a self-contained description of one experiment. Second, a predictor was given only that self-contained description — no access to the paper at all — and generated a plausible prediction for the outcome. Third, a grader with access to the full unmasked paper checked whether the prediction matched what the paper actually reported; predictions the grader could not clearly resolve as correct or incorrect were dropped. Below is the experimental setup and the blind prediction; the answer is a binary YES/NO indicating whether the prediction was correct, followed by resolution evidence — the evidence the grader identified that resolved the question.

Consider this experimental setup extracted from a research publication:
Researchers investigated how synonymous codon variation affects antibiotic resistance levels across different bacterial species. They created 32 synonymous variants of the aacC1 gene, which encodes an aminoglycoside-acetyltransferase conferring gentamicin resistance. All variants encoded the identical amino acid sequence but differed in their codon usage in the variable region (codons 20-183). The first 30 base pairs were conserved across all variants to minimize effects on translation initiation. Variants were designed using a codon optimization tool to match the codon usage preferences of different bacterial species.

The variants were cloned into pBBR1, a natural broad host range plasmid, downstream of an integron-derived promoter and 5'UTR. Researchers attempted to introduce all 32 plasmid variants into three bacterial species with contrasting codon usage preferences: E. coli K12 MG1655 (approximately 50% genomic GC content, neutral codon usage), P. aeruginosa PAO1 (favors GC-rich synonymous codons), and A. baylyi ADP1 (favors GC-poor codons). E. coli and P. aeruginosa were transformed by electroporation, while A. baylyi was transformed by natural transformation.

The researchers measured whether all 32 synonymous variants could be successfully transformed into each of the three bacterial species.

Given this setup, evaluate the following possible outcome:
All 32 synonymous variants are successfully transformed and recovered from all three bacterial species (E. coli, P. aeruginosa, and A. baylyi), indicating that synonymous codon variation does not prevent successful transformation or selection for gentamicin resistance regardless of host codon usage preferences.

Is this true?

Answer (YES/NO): NO